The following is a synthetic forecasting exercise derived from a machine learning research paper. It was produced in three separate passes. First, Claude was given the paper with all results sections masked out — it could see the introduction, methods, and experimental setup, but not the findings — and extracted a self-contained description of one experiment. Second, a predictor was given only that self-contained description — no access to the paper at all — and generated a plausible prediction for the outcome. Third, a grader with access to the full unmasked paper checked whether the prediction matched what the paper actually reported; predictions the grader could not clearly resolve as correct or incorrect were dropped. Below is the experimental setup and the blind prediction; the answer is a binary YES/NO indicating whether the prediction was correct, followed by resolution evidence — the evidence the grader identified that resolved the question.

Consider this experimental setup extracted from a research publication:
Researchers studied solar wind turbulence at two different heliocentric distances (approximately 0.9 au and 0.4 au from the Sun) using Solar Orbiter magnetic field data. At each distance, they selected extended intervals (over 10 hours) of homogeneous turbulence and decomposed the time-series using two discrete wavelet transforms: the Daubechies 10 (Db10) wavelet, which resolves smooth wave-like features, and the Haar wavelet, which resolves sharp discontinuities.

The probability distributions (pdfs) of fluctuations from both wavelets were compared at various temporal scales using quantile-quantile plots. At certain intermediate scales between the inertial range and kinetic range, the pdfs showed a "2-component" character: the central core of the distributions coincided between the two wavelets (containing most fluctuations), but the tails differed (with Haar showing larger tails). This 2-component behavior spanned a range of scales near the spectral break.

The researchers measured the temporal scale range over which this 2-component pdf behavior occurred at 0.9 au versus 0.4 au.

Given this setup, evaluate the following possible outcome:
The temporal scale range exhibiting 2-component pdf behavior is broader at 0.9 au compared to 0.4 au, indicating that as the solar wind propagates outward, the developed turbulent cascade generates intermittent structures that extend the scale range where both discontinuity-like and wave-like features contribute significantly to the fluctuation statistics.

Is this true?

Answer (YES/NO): NO